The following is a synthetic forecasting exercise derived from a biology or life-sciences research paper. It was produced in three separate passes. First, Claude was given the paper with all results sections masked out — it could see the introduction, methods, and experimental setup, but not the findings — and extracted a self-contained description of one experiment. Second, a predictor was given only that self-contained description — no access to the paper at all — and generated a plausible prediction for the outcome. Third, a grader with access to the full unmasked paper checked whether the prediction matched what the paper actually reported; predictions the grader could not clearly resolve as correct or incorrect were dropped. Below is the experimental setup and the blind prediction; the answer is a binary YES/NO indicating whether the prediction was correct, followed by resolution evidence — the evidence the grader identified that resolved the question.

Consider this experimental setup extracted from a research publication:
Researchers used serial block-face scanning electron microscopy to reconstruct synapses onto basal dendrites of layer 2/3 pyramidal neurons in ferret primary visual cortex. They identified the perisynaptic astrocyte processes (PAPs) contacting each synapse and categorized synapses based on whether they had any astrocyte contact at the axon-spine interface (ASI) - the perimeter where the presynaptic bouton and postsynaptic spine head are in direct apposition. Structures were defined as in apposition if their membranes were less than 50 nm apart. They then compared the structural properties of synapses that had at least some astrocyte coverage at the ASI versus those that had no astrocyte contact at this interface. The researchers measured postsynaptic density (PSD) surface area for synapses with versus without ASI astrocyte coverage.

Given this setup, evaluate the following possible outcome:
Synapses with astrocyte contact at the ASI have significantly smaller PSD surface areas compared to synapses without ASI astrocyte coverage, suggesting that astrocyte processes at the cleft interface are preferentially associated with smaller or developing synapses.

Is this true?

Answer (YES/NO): NO